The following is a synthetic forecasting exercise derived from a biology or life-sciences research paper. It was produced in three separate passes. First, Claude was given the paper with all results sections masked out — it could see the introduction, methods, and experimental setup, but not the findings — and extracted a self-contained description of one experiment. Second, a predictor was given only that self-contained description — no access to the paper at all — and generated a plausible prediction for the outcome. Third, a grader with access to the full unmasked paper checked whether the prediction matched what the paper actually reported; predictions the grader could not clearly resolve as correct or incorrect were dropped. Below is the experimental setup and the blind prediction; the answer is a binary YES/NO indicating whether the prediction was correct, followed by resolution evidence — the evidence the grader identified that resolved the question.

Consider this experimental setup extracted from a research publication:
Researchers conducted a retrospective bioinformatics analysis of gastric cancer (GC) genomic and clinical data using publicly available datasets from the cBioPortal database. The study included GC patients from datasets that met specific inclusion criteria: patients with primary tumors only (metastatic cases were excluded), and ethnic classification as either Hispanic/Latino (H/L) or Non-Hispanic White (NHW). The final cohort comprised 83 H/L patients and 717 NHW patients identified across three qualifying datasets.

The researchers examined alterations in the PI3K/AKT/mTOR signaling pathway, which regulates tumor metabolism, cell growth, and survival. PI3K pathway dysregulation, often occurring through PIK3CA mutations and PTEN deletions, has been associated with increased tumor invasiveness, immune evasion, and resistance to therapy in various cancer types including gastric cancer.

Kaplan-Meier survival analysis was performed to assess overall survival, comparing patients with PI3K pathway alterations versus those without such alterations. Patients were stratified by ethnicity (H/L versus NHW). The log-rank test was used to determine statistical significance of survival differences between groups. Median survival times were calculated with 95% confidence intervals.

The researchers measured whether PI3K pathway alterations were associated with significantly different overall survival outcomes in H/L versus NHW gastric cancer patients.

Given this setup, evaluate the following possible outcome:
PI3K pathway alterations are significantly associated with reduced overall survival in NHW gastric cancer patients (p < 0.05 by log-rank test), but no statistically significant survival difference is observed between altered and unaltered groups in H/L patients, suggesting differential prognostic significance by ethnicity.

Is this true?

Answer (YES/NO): YES